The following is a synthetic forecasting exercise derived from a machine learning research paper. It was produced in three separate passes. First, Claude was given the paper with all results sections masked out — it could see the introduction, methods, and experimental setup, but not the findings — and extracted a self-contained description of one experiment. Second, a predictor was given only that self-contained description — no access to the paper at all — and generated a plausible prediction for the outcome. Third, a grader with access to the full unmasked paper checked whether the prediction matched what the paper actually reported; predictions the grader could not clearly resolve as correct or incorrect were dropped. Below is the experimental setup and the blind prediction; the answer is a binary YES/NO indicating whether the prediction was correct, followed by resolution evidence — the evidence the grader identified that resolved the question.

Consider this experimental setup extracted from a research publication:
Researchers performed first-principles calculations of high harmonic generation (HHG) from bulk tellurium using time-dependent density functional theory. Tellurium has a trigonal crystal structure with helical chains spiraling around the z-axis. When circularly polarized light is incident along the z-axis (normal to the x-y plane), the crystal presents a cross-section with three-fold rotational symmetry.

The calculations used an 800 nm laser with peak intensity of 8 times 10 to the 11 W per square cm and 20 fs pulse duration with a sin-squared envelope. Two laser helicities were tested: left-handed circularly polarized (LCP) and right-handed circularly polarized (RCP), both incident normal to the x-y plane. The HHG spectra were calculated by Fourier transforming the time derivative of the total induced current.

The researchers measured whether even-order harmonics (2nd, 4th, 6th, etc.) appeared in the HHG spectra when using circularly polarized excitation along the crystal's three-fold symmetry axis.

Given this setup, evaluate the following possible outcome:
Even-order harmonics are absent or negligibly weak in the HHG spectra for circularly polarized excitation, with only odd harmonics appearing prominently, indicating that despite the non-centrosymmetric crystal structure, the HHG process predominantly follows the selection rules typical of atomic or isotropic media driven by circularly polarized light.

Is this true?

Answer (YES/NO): NO